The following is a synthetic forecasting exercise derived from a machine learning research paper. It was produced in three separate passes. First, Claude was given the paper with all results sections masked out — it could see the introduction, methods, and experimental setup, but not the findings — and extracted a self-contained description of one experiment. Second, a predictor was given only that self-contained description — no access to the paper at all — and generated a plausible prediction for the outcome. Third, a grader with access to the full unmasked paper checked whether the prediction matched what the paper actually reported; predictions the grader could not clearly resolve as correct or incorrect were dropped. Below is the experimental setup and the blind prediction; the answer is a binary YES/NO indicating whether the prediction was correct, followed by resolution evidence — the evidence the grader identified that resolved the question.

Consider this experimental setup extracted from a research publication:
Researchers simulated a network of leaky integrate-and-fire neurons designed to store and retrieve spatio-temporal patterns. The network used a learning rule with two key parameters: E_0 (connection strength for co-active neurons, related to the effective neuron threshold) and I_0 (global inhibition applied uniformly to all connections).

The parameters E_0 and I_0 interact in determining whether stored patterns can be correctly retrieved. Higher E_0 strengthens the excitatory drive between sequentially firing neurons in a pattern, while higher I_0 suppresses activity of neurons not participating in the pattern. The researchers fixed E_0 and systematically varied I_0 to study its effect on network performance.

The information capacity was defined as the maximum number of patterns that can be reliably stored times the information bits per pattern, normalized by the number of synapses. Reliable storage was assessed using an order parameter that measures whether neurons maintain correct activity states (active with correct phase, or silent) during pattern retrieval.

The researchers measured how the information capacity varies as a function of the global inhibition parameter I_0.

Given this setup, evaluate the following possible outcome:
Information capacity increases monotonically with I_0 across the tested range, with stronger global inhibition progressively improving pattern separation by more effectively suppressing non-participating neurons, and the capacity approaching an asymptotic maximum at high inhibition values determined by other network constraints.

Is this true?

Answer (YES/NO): NO